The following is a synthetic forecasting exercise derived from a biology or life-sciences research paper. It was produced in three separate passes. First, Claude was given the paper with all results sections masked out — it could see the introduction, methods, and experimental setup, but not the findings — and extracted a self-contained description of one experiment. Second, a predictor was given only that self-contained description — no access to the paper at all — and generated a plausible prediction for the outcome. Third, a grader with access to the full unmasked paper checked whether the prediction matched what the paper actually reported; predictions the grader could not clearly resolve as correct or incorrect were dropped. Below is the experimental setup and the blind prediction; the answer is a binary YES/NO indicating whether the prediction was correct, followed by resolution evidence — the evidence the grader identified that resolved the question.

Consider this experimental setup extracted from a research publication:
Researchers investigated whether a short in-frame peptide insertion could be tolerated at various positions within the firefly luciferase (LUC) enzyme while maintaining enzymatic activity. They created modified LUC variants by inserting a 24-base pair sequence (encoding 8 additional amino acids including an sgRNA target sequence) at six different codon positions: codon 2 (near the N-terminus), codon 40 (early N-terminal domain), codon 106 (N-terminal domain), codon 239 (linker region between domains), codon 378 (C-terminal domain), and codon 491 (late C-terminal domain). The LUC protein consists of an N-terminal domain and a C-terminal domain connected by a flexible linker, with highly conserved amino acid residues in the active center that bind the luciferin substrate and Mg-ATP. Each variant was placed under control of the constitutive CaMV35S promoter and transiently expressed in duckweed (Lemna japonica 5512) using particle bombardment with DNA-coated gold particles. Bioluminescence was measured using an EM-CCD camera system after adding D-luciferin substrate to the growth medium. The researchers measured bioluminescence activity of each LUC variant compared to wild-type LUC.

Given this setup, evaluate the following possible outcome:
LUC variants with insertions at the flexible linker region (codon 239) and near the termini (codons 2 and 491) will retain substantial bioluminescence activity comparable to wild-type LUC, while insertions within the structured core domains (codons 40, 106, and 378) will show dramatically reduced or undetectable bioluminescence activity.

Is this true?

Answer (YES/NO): NO